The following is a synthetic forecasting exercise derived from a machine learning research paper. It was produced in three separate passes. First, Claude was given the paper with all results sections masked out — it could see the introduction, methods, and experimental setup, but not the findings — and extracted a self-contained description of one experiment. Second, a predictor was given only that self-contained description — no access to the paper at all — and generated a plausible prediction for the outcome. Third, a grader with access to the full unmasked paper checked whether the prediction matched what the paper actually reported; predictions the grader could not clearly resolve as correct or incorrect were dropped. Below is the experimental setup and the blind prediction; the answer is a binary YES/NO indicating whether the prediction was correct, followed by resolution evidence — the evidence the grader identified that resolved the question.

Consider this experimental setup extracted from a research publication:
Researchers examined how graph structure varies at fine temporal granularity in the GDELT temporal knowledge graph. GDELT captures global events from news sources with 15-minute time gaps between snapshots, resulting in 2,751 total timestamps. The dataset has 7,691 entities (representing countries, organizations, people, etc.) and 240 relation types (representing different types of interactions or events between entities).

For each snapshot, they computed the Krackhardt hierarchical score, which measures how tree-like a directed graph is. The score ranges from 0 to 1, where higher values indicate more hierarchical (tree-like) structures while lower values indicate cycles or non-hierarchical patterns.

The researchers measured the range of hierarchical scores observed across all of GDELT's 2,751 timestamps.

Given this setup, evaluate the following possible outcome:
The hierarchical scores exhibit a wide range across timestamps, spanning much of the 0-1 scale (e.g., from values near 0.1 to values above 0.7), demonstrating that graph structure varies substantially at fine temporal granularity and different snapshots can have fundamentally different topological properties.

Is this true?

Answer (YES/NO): NO